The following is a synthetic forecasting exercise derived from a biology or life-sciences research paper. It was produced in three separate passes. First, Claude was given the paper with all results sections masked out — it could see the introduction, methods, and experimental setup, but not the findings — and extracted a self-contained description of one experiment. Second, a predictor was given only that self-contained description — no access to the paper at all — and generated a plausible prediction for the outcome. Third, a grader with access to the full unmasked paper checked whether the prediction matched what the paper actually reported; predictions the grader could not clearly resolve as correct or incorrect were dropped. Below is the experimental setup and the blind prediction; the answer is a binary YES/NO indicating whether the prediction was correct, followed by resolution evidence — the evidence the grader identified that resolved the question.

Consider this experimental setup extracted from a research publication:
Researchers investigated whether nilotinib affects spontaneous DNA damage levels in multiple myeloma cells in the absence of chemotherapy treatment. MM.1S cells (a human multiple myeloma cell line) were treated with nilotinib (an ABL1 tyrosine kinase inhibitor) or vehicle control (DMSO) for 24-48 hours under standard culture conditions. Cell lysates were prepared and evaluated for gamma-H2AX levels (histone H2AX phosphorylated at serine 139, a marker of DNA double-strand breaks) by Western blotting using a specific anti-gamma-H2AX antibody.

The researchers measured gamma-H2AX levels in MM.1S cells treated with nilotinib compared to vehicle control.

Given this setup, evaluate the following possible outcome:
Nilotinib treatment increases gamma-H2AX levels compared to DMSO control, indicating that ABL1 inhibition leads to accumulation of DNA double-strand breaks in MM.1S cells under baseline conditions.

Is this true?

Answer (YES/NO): NO